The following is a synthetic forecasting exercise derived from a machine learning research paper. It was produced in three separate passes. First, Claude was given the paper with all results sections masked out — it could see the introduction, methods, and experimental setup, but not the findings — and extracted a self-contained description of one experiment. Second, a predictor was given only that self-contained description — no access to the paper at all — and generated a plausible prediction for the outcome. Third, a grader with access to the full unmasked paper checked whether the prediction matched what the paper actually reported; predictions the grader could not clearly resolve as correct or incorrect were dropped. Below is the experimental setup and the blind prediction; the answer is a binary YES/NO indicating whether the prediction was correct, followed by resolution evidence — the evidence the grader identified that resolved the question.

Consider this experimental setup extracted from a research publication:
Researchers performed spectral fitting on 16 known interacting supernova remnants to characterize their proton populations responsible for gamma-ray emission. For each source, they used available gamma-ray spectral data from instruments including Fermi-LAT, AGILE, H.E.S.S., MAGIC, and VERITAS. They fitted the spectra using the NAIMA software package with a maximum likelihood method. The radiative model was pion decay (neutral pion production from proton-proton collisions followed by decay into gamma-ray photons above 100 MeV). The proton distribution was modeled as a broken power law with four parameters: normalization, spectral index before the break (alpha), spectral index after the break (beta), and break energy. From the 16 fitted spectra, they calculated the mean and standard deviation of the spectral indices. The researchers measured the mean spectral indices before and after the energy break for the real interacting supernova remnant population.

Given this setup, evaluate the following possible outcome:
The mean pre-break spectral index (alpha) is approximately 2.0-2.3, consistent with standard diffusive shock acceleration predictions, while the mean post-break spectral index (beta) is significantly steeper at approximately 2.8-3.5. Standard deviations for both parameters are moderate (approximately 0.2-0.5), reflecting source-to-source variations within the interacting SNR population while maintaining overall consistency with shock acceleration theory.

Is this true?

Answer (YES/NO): NO